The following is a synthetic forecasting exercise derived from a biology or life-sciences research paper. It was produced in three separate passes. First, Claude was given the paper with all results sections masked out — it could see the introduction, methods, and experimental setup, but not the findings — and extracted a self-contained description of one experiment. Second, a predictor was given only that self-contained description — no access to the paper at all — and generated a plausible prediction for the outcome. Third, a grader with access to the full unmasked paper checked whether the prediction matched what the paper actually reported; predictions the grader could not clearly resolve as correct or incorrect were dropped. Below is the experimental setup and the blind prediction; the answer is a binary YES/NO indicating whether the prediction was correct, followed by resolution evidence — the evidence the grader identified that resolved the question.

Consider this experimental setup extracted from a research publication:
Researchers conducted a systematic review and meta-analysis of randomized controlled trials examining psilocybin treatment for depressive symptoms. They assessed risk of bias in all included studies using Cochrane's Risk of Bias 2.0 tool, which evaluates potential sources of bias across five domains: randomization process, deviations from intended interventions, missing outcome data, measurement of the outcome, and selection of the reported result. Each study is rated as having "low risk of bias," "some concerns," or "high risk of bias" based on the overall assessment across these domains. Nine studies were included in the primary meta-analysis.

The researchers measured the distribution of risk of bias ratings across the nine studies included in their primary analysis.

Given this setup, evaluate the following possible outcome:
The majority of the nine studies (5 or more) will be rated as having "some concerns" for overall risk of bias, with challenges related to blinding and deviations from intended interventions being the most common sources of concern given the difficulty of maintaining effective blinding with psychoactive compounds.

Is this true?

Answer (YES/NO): NO